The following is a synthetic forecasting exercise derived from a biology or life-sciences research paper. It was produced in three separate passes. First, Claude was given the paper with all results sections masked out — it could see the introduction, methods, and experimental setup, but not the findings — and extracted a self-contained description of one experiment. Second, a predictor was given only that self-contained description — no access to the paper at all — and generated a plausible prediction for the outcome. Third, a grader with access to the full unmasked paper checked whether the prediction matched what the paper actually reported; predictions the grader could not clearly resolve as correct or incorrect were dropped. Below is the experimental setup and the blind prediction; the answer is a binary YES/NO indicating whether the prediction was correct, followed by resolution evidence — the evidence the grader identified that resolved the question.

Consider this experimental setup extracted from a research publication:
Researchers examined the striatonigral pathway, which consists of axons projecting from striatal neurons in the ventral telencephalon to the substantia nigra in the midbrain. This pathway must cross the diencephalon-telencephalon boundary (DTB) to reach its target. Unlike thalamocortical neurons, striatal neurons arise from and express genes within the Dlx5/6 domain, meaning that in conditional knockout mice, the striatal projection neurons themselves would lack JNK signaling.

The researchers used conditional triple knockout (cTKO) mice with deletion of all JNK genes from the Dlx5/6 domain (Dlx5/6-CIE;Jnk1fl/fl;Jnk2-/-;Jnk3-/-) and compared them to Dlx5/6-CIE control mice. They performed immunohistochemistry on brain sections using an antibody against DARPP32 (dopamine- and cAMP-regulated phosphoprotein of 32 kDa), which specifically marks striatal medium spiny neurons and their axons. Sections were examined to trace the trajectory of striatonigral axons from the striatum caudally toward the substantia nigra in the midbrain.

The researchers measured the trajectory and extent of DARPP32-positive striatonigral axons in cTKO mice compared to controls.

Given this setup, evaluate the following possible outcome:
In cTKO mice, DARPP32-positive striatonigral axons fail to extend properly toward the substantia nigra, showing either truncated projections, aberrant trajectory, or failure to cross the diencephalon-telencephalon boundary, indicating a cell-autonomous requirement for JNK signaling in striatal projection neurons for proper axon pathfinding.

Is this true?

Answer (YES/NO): NO